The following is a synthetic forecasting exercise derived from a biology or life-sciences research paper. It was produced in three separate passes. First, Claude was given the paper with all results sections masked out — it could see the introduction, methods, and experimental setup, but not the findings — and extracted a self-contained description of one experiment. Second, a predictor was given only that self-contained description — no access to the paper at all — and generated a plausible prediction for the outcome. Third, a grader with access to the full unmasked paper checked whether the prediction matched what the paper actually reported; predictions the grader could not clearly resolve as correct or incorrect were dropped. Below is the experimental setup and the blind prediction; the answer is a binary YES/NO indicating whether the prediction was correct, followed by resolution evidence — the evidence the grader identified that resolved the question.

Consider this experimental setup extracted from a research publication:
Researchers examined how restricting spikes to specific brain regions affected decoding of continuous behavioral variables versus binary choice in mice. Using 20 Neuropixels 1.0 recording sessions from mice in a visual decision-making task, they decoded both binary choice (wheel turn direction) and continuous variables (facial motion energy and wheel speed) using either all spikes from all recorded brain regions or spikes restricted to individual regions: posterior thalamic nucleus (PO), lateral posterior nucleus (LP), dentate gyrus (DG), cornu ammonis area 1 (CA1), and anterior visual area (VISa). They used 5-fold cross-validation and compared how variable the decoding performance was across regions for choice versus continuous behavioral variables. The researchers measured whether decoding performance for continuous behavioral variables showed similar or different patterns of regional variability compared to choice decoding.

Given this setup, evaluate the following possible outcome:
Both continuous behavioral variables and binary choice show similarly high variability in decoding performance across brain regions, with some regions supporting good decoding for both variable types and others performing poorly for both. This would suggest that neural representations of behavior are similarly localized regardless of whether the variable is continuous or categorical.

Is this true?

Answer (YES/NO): NO